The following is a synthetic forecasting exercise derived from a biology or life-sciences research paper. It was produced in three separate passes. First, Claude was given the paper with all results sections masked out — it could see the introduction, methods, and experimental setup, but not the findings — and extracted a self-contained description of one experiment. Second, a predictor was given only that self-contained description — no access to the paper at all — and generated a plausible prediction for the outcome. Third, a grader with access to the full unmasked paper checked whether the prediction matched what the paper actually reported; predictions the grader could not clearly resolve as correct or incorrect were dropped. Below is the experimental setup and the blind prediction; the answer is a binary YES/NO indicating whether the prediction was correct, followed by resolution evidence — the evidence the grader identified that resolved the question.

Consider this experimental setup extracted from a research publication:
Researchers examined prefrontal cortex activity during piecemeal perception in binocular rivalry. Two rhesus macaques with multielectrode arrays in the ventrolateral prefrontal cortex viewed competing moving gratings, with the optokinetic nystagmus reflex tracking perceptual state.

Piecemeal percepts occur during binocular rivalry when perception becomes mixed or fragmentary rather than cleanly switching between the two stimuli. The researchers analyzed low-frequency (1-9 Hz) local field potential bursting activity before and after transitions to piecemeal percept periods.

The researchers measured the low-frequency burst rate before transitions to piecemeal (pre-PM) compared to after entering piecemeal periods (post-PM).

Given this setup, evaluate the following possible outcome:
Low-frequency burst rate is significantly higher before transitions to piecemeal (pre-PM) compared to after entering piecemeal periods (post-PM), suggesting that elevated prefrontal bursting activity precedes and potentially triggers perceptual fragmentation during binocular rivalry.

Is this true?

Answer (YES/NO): NO